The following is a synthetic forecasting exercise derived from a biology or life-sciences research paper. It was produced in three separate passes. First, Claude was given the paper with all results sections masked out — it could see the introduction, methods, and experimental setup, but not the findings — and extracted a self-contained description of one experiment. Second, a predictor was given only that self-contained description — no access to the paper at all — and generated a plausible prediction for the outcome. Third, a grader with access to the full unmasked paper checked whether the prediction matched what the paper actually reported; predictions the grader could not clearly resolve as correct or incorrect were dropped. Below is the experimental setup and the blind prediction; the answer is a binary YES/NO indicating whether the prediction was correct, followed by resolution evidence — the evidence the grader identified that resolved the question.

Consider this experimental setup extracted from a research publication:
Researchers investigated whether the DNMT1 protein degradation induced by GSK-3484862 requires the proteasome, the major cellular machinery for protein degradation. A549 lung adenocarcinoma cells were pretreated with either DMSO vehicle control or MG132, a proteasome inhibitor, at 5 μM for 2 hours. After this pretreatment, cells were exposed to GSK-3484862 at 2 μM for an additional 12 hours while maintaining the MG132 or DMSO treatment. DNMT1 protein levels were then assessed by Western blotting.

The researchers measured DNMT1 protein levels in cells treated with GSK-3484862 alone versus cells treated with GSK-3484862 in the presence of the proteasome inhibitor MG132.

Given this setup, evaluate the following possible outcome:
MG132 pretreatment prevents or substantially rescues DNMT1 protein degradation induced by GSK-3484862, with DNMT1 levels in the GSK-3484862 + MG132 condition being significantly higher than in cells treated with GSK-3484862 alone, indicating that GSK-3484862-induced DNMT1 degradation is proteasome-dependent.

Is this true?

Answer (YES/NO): YES